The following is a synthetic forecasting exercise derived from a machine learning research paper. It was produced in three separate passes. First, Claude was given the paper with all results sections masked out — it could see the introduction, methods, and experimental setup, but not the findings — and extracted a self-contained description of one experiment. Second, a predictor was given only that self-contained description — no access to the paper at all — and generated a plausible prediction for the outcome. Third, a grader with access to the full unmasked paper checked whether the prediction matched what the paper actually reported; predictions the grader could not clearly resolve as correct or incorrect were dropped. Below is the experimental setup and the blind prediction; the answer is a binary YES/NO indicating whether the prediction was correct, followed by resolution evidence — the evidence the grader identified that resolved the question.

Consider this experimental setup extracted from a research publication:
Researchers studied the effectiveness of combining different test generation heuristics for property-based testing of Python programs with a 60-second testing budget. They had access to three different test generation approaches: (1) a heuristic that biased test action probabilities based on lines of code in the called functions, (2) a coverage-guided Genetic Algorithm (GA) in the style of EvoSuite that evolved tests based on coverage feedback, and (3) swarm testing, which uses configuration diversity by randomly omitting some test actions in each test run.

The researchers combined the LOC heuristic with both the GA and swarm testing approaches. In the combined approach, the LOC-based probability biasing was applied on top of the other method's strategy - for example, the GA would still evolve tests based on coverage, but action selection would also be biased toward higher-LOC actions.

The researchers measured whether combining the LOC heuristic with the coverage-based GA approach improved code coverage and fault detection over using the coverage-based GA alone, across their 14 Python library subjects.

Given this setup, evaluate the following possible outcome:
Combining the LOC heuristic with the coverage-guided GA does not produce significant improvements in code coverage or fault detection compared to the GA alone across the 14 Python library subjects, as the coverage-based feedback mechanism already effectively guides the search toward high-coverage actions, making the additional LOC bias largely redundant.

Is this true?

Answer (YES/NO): NO